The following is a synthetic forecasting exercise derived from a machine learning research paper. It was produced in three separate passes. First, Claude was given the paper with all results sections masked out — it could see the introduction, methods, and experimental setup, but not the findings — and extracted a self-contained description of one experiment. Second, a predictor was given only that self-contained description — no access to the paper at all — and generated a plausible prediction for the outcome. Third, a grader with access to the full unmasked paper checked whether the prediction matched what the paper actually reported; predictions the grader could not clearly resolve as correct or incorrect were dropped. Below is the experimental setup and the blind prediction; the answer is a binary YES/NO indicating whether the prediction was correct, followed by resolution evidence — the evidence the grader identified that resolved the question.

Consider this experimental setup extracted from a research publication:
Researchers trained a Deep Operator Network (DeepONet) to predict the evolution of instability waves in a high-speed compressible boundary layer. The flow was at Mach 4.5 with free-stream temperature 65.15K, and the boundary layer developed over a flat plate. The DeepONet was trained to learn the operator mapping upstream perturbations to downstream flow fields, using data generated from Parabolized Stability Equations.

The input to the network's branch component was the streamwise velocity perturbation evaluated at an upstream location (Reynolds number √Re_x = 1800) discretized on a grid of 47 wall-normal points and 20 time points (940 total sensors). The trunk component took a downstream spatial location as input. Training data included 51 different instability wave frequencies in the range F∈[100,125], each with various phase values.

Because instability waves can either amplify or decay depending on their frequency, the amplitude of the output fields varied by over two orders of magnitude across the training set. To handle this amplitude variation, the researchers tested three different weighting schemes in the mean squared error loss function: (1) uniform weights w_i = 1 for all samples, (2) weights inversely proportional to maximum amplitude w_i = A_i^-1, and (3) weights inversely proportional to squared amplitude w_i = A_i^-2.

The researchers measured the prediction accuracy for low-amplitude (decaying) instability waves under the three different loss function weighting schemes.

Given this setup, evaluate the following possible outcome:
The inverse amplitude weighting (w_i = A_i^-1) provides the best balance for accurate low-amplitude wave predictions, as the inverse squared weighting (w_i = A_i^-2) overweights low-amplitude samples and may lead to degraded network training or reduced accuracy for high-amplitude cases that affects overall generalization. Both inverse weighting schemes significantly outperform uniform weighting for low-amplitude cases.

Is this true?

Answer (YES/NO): NO